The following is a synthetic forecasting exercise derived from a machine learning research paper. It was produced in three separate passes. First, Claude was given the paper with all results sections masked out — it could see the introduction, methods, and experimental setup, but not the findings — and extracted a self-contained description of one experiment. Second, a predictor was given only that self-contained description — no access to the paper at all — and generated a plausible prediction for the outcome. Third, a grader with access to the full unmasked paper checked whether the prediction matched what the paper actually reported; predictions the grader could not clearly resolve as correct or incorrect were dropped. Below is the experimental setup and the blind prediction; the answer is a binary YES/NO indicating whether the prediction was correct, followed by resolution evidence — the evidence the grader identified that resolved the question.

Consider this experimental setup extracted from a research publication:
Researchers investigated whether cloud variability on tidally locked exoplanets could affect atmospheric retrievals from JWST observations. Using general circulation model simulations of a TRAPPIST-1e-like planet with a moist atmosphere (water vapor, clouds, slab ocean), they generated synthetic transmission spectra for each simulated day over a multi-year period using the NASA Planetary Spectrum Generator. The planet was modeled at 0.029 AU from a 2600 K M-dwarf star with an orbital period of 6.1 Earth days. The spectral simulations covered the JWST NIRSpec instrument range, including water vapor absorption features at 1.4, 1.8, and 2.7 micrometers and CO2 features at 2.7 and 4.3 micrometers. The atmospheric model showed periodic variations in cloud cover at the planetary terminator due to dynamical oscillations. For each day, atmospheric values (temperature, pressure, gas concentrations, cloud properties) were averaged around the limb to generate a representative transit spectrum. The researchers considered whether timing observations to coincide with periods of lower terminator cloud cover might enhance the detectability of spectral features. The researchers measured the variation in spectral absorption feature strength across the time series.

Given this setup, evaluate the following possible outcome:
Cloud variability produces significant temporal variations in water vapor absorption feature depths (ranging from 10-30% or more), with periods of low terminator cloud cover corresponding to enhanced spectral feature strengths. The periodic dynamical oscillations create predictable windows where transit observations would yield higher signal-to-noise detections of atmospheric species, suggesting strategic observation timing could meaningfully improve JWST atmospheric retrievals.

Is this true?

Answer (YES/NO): NO